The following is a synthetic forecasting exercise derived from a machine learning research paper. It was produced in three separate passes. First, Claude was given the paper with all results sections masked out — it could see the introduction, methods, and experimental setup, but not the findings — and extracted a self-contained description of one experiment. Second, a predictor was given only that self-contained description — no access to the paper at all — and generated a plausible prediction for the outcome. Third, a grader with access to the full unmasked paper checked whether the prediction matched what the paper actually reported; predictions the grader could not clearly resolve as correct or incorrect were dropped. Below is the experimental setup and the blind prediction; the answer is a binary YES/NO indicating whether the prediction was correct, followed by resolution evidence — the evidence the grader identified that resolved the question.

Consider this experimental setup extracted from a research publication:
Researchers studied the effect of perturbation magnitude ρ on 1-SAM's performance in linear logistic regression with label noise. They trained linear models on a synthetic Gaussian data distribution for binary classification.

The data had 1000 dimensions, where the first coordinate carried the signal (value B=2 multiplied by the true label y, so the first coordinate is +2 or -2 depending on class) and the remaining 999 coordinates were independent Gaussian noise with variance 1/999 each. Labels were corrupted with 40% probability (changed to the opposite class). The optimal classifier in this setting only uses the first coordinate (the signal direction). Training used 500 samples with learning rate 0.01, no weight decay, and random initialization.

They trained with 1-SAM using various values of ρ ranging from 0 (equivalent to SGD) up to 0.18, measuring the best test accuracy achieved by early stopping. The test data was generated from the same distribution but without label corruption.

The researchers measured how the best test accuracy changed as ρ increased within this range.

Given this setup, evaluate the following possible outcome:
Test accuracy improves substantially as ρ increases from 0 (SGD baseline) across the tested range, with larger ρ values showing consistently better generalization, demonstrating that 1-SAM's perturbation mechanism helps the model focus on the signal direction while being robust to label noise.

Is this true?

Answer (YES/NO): YES